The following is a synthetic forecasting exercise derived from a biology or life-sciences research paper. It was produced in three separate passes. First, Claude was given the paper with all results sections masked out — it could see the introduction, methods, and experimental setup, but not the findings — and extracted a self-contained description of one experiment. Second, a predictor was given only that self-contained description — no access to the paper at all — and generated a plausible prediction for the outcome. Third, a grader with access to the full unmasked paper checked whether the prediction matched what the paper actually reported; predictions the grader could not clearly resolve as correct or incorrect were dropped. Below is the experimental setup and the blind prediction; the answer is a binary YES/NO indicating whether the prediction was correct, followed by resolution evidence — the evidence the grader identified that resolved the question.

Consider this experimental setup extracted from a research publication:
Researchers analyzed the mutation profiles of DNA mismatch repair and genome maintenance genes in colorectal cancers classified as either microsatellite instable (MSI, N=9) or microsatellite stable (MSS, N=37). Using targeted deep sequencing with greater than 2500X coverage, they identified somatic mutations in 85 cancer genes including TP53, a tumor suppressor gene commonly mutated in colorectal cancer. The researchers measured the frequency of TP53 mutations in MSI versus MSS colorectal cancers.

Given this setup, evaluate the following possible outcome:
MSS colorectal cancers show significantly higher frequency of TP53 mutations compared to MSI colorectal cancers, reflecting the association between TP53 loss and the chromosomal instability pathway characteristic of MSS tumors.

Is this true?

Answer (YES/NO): YES